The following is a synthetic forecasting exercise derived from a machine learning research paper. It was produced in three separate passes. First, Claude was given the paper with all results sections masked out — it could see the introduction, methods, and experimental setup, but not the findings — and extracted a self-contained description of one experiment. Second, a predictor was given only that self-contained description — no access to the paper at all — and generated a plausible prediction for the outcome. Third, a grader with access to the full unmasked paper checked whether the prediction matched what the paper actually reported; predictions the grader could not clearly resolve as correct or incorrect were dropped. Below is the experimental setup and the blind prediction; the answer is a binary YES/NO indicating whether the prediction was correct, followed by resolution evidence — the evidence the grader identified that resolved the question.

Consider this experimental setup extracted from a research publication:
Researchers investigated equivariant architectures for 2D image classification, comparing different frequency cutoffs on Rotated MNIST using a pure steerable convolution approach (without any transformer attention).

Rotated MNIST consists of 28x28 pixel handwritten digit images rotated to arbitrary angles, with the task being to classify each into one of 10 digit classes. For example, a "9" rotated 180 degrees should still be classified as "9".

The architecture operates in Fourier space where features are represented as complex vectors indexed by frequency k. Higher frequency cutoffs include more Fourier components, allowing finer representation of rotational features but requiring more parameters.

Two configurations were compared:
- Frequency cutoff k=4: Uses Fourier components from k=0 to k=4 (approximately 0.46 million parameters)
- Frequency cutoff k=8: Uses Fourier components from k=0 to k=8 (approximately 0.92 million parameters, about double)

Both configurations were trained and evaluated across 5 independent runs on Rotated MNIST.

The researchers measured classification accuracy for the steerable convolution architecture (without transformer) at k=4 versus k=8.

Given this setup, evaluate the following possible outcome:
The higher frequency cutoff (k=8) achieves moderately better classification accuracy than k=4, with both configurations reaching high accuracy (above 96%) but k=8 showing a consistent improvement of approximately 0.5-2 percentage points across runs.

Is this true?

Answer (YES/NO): NO